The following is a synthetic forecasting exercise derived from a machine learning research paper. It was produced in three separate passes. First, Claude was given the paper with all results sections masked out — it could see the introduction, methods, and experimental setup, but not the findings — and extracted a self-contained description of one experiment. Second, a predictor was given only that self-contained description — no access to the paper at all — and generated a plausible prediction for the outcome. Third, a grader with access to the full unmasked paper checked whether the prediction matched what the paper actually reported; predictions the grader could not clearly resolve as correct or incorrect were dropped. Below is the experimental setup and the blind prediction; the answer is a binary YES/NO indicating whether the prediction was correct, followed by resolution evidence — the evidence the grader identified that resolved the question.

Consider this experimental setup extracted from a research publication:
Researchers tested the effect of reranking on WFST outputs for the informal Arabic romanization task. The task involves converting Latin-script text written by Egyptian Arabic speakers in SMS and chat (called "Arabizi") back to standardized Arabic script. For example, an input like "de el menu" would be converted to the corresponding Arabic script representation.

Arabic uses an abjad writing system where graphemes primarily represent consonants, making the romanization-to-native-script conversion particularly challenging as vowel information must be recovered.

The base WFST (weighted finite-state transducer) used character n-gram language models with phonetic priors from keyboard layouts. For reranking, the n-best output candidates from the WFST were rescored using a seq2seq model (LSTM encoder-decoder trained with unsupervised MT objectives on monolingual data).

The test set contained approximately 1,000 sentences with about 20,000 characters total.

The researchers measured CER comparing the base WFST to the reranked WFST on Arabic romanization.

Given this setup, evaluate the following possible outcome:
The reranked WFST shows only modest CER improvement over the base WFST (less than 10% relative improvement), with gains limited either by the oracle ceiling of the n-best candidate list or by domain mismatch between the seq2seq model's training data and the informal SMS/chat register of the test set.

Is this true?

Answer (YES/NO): YES